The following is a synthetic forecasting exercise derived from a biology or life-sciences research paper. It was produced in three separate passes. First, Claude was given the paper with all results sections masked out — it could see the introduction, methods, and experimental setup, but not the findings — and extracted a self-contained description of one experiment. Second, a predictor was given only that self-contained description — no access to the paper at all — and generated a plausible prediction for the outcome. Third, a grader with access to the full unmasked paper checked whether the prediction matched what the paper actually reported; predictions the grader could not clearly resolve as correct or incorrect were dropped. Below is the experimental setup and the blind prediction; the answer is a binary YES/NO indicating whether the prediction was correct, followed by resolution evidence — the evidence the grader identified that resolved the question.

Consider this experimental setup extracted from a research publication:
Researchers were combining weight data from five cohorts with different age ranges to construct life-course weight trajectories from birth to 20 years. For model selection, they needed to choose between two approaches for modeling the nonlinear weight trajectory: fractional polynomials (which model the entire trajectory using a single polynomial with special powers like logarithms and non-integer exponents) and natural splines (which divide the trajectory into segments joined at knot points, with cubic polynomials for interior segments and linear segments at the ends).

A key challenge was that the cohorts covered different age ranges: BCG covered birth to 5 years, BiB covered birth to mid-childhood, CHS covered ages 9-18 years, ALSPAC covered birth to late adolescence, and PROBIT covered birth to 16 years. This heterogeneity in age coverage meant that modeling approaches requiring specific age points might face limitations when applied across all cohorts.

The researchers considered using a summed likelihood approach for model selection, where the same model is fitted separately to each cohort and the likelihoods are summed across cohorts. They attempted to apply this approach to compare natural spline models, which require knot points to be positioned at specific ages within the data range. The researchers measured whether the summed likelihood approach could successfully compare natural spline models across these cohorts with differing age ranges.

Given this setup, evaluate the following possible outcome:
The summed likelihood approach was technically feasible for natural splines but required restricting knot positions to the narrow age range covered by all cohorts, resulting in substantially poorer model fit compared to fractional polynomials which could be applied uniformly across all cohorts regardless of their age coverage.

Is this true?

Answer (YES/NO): NO